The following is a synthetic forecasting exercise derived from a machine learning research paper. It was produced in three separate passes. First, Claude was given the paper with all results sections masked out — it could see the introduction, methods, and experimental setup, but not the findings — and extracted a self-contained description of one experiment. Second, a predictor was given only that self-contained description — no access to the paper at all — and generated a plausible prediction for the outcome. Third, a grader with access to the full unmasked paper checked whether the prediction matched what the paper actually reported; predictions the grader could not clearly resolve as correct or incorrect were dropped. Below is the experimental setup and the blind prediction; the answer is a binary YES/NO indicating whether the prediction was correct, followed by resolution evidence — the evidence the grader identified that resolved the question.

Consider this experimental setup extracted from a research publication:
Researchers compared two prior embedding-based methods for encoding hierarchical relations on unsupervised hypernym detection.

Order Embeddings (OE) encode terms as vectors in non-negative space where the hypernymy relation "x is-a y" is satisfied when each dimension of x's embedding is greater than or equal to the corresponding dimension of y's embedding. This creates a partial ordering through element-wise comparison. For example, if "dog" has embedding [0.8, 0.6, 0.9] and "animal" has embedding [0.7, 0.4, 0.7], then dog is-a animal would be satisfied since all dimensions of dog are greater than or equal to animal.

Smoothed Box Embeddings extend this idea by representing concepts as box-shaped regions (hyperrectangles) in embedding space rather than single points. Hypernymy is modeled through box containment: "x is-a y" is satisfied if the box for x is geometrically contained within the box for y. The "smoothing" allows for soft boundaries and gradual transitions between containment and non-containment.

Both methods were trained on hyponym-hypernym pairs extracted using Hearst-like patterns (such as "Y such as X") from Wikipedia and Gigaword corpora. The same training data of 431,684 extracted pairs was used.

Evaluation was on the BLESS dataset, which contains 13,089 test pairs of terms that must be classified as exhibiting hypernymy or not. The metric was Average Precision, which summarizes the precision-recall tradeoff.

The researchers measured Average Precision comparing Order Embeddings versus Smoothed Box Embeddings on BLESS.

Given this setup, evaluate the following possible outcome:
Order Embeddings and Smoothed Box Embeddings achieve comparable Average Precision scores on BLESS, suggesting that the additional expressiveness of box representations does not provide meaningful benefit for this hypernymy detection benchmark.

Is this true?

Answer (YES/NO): NO